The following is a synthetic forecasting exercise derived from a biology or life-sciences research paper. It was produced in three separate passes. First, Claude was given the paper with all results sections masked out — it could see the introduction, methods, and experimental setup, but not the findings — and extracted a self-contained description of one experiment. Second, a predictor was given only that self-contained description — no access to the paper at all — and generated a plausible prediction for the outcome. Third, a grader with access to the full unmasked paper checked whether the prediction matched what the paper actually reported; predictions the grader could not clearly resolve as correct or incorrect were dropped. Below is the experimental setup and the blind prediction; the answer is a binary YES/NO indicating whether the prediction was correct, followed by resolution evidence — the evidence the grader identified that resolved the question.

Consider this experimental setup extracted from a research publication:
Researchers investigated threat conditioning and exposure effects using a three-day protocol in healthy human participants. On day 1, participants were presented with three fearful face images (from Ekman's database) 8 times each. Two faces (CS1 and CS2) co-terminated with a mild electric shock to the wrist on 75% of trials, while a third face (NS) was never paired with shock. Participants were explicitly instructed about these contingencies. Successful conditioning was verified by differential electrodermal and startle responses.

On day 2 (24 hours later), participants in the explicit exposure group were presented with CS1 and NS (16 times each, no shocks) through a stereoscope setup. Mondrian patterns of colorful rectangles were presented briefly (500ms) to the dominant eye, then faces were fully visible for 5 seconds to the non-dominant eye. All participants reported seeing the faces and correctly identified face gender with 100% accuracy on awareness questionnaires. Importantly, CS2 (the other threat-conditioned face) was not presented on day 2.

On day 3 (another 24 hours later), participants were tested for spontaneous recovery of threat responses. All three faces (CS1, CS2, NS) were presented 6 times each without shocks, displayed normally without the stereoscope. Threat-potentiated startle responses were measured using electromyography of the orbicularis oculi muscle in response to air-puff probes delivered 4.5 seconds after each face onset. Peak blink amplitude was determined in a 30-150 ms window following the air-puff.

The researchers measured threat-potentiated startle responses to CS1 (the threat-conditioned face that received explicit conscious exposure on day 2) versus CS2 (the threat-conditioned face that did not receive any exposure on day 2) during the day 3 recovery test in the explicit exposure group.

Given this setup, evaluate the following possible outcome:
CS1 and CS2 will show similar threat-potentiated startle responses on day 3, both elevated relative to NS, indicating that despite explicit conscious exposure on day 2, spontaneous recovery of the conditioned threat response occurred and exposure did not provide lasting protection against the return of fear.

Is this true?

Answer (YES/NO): NO